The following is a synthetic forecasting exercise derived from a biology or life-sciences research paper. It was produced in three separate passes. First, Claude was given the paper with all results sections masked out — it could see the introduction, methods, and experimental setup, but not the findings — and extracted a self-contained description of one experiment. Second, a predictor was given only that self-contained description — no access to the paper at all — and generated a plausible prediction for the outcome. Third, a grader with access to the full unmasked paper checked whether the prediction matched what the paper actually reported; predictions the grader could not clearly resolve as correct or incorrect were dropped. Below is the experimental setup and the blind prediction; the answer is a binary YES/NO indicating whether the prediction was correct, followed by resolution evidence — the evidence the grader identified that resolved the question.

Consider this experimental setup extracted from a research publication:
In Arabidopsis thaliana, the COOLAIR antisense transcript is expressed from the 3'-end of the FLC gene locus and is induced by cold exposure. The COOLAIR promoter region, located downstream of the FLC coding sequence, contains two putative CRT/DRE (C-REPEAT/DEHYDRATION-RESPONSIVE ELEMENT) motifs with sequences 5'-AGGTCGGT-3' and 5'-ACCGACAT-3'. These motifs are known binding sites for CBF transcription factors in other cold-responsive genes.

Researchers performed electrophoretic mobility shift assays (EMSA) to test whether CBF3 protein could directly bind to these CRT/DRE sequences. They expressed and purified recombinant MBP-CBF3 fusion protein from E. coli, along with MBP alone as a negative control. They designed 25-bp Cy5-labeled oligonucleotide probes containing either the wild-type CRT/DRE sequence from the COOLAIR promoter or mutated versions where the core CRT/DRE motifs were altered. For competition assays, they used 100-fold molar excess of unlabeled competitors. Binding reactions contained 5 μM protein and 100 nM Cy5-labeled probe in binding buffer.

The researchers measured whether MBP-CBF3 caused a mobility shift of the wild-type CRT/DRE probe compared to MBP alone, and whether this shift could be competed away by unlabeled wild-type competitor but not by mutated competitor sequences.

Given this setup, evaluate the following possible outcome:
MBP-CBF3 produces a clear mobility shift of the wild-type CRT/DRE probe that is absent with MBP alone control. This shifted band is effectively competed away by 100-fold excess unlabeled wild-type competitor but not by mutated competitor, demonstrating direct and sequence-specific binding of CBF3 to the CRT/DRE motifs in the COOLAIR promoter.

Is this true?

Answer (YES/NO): YES